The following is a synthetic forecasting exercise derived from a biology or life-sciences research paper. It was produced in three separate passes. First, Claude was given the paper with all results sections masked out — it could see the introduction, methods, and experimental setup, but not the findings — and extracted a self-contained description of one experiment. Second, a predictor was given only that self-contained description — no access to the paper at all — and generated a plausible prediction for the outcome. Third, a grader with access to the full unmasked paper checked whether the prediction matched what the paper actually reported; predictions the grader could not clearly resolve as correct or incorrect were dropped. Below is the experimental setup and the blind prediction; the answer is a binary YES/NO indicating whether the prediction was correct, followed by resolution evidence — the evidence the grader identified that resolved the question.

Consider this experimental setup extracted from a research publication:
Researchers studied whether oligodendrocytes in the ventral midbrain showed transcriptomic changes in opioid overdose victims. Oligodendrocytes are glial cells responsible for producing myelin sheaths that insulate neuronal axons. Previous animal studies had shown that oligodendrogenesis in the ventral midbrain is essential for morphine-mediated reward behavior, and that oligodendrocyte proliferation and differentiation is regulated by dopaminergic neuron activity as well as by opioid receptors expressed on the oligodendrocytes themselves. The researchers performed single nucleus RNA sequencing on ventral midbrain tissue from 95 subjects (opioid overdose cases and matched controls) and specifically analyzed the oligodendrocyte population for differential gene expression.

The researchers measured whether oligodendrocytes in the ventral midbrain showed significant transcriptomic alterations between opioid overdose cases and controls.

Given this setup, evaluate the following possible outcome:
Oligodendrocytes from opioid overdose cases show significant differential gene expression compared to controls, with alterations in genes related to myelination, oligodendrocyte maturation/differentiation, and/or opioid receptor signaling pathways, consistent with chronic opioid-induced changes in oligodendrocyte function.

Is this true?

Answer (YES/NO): NO